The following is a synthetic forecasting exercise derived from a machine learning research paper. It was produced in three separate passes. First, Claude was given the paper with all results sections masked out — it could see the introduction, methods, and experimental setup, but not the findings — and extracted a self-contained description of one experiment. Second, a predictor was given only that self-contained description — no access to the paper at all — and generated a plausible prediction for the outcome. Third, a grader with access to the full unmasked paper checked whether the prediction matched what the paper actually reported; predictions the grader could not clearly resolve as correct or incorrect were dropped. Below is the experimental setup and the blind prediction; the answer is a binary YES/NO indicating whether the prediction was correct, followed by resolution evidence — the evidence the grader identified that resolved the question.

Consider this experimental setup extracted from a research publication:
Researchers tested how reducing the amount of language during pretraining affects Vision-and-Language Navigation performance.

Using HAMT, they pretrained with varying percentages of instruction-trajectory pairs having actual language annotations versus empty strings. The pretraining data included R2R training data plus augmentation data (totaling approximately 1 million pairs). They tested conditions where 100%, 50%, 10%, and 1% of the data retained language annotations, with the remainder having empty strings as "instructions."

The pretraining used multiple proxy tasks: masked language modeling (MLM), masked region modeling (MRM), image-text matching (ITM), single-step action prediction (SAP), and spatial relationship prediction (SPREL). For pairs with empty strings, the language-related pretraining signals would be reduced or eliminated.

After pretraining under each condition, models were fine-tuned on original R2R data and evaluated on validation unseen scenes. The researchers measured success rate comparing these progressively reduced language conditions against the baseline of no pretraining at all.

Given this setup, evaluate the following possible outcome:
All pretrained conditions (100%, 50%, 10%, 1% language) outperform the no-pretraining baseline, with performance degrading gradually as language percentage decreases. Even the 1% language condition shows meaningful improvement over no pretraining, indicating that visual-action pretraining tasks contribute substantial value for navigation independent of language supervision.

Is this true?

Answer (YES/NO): NO